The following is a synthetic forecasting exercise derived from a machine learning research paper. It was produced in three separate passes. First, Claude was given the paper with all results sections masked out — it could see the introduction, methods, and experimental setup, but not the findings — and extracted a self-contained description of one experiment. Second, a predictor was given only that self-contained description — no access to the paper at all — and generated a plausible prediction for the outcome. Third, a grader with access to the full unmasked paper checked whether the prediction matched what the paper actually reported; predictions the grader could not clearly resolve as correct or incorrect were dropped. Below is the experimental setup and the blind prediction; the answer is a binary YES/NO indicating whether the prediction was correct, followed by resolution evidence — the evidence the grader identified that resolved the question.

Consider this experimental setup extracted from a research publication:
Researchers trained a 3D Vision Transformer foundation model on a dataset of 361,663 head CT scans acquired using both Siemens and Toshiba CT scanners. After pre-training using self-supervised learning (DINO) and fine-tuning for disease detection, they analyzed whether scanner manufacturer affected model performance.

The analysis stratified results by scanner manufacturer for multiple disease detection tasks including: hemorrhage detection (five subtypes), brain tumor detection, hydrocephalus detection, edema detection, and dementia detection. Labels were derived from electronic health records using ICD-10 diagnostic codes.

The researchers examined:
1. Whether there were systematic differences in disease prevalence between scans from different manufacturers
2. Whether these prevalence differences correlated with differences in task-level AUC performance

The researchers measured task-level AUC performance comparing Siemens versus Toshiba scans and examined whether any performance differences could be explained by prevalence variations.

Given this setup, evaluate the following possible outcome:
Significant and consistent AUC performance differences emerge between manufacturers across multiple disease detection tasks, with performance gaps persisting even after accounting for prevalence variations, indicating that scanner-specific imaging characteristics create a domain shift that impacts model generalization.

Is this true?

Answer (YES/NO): NO